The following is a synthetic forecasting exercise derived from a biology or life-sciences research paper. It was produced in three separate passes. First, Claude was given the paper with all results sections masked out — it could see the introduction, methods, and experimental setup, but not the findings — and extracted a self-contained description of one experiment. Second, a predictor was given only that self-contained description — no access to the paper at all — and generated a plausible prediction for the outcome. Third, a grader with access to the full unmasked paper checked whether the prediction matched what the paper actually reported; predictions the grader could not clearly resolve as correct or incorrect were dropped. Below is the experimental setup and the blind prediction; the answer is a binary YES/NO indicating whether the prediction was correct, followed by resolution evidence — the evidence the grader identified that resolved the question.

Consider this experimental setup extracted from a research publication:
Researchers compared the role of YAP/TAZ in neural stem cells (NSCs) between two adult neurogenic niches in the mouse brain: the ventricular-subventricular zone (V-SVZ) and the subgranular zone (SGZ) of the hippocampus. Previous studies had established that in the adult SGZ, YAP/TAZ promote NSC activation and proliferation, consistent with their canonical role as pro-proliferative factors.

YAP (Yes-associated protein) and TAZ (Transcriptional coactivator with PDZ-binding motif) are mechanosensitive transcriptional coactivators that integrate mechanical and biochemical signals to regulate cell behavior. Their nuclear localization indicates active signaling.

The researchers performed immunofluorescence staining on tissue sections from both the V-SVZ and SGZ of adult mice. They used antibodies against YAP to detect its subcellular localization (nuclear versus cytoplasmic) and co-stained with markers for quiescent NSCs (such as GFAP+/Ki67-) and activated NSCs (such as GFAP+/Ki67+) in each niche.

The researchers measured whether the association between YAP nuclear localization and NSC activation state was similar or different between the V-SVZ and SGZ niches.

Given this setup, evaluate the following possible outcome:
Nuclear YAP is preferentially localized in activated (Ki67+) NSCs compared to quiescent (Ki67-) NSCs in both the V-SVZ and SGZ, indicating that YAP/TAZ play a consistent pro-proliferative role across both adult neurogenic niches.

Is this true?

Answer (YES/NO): NO